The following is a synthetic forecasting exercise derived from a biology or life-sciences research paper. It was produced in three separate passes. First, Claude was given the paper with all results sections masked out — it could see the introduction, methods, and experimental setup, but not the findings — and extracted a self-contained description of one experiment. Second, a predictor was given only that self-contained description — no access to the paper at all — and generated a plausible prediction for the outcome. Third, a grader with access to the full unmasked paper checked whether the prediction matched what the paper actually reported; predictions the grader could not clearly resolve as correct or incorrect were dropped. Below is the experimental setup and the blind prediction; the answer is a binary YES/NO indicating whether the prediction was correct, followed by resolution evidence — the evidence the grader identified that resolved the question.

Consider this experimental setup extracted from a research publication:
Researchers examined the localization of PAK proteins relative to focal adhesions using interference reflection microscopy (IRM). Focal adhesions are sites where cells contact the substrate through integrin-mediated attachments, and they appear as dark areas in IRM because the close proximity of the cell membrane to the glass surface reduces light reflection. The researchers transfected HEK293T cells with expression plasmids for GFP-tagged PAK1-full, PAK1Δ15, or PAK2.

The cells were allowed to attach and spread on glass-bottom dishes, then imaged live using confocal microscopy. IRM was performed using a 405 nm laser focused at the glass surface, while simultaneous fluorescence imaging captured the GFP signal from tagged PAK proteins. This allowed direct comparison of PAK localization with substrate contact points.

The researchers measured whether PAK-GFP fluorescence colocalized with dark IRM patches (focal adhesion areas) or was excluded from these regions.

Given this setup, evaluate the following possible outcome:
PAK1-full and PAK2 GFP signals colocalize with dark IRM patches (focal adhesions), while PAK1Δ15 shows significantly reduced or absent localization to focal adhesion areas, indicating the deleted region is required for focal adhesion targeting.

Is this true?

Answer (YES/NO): NO